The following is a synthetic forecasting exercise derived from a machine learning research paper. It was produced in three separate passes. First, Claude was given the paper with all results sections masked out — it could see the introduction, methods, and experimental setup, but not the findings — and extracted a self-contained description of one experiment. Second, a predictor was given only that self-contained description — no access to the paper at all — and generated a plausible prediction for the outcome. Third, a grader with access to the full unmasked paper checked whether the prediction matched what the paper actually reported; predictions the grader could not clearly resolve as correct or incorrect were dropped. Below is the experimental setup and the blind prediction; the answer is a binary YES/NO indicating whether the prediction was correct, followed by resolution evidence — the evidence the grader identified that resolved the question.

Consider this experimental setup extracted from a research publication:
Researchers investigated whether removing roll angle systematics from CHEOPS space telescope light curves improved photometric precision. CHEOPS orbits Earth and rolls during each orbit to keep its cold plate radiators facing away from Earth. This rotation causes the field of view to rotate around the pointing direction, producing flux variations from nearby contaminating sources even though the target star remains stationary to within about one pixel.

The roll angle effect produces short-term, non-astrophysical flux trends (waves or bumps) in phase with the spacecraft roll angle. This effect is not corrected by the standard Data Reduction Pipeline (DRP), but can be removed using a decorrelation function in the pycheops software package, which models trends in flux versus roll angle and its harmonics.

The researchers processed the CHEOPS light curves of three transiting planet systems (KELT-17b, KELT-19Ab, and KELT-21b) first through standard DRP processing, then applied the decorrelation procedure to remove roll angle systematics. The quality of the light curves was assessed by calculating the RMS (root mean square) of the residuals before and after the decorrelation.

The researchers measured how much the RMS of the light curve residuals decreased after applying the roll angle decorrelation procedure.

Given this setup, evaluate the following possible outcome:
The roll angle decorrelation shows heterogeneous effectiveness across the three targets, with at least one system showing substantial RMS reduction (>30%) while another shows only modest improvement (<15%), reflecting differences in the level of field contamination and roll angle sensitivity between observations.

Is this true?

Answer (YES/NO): NO